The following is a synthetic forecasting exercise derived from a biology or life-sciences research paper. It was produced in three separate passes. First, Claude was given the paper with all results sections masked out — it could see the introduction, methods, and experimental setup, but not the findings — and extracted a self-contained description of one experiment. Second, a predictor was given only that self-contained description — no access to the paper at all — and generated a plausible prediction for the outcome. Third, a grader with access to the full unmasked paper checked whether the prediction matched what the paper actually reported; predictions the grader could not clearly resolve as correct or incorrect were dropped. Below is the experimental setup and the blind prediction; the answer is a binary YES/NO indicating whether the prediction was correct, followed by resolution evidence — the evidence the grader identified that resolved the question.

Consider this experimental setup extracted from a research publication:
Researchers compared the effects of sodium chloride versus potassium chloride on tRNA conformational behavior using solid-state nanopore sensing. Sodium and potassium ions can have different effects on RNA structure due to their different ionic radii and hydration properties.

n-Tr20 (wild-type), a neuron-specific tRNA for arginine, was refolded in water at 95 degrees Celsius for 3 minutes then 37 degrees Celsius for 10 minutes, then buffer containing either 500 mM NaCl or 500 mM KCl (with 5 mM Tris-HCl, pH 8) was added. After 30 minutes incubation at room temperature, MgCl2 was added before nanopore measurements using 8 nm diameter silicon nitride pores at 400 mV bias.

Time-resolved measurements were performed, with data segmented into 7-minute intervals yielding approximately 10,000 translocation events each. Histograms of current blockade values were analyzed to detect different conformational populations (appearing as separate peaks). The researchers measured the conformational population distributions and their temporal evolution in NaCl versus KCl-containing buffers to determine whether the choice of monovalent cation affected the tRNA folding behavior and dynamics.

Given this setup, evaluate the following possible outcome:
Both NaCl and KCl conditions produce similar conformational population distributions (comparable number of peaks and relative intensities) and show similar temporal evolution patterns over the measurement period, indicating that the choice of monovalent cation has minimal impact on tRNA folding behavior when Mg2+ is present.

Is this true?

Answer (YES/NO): NO